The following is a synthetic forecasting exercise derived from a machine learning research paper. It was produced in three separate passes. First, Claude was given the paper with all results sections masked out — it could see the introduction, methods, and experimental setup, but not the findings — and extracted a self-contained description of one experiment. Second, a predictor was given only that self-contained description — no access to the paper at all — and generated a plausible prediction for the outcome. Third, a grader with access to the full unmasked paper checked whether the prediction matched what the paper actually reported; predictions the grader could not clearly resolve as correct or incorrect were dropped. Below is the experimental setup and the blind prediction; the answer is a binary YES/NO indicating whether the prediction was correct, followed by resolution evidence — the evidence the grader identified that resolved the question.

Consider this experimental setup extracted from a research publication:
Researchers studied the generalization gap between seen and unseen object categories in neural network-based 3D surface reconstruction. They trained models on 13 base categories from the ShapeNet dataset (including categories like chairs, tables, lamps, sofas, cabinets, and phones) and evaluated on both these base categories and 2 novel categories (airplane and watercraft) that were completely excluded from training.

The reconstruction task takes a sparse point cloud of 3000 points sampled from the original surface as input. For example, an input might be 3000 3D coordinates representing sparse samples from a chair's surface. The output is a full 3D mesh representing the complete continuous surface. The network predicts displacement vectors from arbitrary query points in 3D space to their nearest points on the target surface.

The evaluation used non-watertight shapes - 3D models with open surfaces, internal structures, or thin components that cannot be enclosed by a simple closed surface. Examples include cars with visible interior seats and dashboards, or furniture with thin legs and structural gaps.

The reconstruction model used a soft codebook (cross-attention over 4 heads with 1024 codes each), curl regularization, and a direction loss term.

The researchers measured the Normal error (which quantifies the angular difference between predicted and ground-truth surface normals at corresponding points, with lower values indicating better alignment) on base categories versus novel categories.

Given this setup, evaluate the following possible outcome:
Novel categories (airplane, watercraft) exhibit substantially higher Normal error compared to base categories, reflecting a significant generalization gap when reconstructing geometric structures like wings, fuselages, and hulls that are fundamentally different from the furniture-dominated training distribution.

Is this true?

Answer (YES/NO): NO